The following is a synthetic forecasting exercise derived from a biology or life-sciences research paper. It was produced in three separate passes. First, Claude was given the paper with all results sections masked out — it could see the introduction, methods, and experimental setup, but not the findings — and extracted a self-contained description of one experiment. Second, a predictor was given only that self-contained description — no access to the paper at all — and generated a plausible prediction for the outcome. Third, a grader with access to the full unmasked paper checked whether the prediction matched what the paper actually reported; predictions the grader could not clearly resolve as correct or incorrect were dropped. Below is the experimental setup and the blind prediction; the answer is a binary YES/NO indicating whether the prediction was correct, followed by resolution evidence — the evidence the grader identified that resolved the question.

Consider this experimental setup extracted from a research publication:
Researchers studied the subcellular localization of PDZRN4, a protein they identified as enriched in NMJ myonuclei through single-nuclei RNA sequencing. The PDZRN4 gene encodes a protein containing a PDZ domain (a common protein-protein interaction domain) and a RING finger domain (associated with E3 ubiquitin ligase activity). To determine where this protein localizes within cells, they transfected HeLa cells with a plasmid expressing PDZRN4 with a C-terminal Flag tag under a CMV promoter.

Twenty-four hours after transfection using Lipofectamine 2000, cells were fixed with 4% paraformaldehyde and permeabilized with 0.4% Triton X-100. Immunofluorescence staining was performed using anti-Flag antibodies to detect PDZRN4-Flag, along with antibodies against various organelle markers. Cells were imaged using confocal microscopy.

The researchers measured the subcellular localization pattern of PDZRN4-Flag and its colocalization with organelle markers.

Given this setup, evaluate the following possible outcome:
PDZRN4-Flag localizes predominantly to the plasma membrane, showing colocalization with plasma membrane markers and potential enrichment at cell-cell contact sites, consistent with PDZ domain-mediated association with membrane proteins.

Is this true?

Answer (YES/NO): NO